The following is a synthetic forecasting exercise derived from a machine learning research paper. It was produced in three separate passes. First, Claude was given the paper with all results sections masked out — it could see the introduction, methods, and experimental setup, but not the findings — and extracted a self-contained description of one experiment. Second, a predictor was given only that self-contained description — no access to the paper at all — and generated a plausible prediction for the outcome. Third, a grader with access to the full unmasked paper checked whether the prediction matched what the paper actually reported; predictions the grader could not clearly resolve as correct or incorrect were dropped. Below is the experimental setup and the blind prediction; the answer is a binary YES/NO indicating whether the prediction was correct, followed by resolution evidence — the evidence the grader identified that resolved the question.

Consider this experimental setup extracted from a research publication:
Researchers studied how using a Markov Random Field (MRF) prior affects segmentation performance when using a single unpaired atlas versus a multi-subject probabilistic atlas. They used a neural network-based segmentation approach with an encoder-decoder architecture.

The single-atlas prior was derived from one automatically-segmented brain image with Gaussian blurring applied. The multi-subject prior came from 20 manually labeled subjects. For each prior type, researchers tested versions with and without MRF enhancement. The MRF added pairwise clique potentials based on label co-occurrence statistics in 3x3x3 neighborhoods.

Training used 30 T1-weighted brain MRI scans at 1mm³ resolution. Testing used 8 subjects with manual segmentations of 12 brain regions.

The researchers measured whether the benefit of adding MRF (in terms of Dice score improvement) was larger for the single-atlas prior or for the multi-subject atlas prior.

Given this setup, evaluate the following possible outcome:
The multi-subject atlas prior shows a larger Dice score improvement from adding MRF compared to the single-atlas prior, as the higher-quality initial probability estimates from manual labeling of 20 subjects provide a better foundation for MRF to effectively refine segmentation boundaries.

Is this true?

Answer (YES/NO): NO